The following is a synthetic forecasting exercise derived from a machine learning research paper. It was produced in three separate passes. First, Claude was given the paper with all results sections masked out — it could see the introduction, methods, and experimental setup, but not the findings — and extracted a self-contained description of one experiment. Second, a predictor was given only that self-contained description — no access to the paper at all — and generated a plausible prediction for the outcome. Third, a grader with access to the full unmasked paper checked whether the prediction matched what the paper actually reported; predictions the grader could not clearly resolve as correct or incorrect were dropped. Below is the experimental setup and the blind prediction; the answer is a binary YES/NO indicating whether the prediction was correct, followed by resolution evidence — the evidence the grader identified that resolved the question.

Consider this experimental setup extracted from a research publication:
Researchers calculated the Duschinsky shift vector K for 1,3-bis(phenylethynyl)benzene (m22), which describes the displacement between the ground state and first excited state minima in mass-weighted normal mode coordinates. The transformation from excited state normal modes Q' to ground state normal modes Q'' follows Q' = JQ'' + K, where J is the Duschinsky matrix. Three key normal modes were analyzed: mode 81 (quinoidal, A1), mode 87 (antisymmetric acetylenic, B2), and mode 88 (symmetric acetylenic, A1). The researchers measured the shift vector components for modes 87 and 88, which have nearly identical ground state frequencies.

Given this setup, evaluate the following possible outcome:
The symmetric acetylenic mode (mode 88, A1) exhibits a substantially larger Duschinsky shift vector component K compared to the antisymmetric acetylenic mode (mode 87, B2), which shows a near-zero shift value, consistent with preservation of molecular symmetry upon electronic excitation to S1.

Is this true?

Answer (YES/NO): NO